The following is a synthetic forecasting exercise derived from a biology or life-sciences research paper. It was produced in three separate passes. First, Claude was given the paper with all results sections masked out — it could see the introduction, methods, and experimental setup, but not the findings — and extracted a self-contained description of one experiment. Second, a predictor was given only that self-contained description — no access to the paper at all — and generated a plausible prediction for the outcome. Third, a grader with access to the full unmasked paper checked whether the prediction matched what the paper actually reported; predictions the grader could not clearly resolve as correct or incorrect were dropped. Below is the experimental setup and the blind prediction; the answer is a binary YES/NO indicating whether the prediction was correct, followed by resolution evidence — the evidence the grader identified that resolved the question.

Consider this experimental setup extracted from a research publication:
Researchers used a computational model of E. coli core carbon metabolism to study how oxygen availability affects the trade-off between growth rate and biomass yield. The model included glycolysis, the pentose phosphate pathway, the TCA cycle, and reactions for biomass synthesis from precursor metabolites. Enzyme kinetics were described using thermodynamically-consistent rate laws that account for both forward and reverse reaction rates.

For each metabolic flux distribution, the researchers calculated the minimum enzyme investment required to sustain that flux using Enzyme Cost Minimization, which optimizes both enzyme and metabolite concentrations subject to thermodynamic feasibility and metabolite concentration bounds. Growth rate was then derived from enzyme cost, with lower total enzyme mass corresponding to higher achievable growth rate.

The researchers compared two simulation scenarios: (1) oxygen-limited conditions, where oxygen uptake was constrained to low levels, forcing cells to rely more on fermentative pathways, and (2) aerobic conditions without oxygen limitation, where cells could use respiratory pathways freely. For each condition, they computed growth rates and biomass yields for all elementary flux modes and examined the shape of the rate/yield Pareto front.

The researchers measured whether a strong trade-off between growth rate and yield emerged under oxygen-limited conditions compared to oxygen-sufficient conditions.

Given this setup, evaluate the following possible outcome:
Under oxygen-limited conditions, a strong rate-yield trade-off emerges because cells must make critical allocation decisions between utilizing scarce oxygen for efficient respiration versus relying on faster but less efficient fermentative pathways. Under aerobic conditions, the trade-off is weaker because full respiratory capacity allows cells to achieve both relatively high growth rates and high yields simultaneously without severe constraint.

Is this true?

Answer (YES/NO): YES